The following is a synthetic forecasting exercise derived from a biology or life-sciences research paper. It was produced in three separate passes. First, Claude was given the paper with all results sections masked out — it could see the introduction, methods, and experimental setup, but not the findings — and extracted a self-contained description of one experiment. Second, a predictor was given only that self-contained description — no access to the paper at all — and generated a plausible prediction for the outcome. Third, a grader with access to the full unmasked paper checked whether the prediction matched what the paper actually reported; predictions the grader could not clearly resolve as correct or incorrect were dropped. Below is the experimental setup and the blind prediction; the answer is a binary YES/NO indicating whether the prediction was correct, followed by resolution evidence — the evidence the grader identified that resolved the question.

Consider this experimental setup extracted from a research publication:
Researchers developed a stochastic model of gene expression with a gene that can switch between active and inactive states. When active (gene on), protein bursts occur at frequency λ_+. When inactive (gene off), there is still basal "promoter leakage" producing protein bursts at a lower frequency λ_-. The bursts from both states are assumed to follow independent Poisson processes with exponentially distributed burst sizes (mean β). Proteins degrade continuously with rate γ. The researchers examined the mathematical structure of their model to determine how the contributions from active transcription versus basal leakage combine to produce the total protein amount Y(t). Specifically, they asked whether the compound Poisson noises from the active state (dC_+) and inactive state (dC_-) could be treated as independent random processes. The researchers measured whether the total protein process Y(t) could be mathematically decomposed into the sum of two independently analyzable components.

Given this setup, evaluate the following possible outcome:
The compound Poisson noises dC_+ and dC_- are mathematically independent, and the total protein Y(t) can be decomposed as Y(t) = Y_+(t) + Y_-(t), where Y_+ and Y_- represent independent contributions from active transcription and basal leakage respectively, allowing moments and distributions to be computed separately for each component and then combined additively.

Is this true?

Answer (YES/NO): YES